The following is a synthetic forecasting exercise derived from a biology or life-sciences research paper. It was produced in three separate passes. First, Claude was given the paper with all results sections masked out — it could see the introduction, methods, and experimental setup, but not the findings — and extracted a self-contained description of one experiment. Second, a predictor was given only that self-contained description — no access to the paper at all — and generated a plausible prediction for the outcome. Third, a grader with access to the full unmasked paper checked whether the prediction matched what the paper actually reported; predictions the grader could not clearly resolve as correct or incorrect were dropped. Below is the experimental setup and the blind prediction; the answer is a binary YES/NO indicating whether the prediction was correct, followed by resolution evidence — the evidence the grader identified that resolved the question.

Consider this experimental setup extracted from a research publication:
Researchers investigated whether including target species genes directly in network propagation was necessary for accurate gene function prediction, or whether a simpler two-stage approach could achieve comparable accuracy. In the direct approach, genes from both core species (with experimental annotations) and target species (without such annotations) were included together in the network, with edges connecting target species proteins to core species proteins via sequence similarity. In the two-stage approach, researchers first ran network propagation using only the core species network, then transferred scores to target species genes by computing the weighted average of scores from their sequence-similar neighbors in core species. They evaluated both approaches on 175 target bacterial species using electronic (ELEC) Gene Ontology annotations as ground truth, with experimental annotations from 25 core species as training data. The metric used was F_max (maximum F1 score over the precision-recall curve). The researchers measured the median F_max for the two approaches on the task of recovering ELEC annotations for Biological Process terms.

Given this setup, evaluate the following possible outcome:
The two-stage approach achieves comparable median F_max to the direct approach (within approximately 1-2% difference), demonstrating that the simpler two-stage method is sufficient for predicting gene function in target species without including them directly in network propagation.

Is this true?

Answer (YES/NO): NO